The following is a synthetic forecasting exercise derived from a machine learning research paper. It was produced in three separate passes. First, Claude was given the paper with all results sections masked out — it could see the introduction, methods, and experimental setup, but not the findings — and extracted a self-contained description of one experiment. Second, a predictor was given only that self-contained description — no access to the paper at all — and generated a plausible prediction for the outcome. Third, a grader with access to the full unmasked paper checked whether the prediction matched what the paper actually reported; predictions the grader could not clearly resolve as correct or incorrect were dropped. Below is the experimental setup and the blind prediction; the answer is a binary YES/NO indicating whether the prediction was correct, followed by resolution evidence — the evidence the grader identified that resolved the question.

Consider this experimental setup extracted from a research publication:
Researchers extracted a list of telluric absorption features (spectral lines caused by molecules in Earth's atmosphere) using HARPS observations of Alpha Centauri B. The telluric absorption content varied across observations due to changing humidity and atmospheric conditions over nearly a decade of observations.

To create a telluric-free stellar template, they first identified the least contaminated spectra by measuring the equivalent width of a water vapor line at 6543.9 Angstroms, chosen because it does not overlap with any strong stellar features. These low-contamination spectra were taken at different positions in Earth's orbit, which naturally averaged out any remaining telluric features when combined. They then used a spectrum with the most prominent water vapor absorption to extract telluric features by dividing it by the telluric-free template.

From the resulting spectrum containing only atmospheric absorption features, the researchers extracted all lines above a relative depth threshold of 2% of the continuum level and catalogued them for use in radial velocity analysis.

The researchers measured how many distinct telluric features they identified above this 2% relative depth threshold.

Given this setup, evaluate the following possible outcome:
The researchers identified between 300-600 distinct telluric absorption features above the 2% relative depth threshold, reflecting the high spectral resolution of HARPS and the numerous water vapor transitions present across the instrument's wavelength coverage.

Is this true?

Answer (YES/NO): YES